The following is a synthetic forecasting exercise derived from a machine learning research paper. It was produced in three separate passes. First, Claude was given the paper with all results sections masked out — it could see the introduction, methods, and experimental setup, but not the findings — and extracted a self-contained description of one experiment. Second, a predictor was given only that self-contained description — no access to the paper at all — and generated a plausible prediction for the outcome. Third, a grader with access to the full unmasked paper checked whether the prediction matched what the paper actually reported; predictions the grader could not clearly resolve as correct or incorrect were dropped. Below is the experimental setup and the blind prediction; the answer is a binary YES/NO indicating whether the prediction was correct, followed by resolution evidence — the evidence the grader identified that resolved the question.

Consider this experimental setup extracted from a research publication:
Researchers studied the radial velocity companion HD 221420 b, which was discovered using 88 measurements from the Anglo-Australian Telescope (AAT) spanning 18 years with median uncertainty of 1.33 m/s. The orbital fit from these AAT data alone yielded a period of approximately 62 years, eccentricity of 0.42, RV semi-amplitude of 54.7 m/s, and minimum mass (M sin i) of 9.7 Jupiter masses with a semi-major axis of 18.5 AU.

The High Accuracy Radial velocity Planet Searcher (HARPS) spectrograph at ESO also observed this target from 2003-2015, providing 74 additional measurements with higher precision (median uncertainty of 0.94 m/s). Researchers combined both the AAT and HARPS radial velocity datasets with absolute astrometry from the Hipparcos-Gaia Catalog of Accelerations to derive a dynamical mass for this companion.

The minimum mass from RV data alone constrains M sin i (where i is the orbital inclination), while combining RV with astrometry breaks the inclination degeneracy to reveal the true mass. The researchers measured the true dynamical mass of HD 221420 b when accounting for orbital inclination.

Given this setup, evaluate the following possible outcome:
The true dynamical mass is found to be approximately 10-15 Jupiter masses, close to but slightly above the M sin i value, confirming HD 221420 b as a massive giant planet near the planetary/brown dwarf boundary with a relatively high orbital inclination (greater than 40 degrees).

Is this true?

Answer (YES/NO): NO